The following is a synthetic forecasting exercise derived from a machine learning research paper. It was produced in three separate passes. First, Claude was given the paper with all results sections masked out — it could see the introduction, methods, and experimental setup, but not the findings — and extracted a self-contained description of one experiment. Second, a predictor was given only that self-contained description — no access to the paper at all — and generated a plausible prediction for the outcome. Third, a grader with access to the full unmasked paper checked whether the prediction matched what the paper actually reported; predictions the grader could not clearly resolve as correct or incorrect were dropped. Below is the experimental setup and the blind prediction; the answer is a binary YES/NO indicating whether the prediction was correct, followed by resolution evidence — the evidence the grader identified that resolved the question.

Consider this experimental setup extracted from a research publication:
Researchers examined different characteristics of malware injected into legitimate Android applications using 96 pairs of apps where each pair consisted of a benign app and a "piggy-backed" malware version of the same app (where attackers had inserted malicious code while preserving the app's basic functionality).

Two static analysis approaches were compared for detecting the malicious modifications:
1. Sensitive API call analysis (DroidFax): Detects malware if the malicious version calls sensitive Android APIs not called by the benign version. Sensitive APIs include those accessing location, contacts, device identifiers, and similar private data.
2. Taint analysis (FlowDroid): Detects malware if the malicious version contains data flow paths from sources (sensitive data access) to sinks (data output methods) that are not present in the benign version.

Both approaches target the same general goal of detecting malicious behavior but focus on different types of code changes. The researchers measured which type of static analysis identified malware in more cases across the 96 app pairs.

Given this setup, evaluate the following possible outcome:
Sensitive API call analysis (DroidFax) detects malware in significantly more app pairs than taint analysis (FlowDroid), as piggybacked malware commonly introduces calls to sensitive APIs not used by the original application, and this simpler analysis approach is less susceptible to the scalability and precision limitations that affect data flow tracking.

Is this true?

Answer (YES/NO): NO